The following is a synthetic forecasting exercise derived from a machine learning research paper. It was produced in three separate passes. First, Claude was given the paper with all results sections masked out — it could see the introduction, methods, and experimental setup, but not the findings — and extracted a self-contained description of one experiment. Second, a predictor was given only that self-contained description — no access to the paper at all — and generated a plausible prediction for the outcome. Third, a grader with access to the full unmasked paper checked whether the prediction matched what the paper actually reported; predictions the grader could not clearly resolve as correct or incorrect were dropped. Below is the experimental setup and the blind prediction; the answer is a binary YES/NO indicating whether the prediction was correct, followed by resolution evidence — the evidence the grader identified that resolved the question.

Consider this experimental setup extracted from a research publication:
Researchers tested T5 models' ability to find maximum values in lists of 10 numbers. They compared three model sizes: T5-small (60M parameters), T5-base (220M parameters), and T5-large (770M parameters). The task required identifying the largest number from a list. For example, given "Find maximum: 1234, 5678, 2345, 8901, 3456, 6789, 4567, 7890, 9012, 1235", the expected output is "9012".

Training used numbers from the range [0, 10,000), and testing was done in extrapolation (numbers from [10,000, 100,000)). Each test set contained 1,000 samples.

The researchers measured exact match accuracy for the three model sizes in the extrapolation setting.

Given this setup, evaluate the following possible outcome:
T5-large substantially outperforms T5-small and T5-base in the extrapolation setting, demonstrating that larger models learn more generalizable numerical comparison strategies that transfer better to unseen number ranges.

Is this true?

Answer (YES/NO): YES